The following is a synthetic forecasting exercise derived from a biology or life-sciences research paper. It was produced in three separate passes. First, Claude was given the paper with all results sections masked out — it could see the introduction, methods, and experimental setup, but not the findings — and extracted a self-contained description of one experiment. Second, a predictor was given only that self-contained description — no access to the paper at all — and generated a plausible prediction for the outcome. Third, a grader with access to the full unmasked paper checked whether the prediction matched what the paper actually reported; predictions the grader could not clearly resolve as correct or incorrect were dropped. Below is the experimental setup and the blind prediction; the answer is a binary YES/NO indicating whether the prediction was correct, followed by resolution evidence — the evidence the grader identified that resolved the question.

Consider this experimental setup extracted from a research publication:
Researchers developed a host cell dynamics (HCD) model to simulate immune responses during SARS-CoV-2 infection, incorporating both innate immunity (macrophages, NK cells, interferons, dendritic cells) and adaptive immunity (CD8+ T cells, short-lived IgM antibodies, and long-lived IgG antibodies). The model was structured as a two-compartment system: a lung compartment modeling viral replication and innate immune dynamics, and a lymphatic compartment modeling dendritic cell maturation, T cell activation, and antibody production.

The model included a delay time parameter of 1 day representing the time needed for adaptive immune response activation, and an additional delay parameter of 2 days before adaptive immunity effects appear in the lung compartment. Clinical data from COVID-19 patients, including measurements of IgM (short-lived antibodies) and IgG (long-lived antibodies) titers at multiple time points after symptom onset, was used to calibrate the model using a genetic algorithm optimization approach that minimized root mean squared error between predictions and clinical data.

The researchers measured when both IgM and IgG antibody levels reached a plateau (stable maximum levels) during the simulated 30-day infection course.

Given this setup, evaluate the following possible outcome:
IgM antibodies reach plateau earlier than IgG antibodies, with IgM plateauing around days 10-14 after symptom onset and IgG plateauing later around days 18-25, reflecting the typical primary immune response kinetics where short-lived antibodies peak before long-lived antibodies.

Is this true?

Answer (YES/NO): NO